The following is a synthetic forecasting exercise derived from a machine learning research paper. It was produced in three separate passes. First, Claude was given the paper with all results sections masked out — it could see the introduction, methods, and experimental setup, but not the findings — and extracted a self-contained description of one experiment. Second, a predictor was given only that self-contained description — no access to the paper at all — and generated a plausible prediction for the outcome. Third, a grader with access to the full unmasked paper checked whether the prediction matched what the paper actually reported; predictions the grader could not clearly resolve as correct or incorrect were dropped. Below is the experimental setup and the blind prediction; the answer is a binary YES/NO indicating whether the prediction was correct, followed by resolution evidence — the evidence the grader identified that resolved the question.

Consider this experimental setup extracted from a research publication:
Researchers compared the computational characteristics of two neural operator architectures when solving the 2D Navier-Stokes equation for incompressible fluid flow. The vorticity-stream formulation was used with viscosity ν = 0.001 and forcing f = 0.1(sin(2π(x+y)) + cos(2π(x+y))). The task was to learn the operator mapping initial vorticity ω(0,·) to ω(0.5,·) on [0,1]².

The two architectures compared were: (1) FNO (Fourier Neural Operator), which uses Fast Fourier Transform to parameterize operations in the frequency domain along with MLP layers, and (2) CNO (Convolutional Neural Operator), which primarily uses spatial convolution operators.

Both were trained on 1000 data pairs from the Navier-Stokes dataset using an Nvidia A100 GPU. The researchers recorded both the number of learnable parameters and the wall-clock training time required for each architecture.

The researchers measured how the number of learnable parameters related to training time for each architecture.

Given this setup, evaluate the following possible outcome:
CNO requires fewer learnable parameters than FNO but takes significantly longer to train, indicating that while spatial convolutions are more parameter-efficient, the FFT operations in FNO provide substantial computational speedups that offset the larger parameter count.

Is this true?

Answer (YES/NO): NO